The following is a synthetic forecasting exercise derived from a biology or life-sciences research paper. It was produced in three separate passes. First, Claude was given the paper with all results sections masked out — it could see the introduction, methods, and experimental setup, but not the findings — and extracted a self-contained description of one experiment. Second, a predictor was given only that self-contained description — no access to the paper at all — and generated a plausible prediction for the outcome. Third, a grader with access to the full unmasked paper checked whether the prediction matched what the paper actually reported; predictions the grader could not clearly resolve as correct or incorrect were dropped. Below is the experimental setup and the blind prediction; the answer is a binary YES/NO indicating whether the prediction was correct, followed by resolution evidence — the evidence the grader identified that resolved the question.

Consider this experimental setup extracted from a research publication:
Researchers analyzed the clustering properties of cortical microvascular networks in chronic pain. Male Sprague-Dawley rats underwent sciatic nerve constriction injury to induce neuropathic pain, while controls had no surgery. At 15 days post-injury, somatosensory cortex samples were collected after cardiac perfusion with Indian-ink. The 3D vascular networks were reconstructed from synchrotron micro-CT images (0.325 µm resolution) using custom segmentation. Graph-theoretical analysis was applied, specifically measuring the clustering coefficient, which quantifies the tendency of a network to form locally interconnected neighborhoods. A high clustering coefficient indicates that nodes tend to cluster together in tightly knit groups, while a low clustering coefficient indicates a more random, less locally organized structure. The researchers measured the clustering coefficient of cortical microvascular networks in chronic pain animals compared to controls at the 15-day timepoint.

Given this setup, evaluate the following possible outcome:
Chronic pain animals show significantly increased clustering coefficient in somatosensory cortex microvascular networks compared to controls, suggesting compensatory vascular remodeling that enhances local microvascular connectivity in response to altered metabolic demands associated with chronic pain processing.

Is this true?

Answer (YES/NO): NO